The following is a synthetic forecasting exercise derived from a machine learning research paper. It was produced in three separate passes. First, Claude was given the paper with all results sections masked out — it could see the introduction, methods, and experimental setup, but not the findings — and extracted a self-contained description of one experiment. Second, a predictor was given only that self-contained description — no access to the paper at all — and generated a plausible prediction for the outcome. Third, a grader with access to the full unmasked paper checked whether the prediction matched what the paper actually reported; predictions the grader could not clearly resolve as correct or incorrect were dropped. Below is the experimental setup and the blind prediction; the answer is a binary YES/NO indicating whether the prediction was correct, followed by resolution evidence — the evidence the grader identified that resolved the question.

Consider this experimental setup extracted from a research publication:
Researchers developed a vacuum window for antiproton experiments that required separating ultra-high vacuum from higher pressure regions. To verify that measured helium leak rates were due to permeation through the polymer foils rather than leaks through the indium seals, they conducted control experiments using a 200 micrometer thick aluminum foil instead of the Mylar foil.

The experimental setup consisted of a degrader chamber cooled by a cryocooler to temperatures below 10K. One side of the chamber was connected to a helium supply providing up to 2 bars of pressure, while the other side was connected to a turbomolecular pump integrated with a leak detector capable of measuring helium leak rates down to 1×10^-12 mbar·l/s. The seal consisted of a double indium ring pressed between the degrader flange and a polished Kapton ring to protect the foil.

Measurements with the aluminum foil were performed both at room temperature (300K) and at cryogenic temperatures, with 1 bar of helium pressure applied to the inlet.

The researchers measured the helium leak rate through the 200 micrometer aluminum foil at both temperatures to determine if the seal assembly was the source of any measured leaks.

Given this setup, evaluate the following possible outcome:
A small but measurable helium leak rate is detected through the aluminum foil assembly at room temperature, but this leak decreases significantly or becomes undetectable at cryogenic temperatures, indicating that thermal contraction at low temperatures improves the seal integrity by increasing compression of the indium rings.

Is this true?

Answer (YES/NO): NO